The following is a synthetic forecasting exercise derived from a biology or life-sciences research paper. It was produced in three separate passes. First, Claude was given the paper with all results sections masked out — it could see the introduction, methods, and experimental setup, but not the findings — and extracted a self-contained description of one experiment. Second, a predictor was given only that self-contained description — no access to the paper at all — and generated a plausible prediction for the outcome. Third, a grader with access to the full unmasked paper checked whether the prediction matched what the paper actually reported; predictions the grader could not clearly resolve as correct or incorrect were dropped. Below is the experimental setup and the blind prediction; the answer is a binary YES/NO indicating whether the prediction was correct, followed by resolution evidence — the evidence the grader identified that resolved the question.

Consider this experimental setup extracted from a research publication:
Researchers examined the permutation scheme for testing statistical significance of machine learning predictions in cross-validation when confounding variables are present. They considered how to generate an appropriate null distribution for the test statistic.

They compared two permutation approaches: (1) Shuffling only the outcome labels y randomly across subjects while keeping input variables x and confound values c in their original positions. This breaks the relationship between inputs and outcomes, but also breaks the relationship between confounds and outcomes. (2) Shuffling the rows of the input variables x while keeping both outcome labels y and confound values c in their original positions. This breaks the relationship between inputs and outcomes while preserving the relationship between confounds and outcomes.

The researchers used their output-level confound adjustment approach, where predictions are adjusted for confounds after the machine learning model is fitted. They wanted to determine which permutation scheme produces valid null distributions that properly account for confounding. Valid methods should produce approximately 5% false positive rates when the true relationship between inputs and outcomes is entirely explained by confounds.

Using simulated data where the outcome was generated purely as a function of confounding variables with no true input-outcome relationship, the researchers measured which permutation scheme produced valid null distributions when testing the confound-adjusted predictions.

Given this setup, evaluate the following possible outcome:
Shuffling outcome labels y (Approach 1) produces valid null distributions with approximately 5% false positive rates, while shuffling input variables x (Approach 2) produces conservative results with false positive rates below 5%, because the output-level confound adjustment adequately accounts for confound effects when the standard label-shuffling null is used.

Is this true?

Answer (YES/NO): NO